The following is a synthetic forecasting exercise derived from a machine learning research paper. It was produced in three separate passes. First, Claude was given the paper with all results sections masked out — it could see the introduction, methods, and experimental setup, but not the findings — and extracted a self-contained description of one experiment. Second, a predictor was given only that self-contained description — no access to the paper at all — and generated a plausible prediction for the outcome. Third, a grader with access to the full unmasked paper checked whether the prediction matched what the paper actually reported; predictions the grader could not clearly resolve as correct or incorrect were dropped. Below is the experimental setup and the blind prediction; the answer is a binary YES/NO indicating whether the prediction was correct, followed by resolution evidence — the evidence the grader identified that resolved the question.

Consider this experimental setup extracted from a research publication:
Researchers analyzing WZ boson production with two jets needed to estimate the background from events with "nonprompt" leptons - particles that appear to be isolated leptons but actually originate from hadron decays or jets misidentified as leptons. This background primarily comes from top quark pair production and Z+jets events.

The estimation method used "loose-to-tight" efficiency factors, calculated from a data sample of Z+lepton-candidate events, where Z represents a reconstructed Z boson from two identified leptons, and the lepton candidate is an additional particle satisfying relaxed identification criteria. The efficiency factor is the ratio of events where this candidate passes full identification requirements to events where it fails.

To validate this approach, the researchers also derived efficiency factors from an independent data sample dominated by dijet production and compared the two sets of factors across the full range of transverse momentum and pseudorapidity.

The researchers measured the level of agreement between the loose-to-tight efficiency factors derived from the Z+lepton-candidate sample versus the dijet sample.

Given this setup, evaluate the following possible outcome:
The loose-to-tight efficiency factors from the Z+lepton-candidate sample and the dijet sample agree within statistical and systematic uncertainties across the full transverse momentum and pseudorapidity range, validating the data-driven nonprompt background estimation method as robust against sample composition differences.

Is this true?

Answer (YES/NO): NO